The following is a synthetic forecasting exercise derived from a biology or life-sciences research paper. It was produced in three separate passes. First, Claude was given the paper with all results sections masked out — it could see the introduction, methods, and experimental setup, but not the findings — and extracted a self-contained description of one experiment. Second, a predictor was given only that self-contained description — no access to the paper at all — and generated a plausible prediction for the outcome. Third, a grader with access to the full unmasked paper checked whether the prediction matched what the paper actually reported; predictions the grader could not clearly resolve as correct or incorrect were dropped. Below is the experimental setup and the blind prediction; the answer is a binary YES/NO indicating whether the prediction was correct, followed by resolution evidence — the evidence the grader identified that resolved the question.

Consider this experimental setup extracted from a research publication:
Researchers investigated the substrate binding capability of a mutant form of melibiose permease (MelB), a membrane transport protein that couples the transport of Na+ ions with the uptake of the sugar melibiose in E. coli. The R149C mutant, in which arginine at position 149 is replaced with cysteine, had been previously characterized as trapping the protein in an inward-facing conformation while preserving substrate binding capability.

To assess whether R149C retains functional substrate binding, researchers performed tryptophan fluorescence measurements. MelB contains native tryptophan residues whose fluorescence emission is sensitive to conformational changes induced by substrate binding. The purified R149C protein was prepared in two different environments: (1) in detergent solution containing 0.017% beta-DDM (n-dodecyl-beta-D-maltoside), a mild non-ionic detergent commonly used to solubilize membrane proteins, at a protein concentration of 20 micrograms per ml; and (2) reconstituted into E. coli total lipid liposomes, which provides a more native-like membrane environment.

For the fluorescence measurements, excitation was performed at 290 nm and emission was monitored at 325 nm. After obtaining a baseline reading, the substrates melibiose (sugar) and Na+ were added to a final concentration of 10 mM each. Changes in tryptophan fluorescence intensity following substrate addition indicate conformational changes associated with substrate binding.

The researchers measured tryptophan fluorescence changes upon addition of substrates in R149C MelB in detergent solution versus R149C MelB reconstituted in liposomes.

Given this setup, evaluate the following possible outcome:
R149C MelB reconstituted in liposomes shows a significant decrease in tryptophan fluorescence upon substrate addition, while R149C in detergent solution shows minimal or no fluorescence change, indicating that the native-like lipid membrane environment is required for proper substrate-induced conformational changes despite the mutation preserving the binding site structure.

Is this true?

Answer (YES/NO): NO